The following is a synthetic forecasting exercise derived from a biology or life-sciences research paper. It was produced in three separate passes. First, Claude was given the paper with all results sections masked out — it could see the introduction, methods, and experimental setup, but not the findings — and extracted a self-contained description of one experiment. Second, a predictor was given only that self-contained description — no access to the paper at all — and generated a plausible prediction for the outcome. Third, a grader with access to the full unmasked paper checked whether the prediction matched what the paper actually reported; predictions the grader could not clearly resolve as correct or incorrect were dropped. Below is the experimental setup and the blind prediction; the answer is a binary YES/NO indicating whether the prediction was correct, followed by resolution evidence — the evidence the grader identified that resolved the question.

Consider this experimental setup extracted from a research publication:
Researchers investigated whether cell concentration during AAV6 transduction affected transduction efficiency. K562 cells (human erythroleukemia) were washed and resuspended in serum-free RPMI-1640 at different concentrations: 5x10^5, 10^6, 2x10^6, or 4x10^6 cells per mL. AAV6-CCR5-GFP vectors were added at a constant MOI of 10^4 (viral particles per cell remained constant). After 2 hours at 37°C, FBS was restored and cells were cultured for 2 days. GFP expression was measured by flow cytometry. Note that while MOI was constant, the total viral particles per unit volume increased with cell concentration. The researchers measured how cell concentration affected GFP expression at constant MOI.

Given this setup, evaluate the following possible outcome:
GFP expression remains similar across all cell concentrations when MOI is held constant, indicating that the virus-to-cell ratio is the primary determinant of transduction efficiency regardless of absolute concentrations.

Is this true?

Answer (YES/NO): NO